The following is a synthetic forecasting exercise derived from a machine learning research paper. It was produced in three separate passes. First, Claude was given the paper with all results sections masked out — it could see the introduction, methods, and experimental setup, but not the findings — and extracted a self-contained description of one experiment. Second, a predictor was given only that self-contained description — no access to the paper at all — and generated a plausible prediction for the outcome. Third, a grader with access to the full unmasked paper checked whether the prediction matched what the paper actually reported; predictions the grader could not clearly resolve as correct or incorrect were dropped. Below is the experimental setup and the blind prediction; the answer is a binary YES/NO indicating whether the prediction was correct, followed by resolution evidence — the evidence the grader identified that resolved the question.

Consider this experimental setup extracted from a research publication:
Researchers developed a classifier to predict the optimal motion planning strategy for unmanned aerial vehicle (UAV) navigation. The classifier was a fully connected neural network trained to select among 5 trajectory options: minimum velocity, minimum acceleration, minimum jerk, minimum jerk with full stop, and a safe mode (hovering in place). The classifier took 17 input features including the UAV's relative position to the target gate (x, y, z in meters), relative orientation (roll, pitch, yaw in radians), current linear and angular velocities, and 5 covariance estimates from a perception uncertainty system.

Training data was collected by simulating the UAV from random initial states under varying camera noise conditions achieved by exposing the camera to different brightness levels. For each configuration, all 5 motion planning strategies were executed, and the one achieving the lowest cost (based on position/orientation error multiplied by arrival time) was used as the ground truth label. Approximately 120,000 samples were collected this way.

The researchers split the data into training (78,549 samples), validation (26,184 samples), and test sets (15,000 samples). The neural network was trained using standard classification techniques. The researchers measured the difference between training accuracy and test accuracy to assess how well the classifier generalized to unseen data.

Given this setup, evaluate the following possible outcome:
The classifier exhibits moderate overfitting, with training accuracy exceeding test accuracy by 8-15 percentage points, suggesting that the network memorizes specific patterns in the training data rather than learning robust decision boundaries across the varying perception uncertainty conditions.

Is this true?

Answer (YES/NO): NO